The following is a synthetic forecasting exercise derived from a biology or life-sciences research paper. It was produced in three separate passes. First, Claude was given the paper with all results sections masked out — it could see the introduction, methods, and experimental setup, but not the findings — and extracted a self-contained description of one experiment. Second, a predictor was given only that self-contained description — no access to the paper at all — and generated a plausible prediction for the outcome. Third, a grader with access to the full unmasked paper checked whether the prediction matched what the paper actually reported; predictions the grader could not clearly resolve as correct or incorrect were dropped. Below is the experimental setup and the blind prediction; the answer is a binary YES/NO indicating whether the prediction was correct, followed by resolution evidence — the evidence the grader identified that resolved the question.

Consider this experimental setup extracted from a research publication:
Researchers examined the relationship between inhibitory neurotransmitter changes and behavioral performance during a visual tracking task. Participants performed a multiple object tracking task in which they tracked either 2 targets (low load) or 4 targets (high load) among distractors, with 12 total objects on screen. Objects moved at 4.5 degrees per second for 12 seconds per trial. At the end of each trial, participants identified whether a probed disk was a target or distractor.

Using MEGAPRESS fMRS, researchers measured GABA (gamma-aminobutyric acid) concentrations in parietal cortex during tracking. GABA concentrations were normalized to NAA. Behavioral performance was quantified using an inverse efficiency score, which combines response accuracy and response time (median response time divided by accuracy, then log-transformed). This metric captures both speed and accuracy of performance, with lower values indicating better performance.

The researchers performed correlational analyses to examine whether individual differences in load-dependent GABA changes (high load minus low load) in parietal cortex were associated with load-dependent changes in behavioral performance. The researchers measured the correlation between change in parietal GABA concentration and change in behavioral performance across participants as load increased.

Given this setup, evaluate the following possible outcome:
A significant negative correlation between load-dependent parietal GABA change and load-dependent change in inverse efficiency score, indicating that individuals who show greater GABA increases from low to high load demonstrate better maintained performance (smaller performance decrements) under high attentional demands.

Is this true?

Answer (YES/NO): YES